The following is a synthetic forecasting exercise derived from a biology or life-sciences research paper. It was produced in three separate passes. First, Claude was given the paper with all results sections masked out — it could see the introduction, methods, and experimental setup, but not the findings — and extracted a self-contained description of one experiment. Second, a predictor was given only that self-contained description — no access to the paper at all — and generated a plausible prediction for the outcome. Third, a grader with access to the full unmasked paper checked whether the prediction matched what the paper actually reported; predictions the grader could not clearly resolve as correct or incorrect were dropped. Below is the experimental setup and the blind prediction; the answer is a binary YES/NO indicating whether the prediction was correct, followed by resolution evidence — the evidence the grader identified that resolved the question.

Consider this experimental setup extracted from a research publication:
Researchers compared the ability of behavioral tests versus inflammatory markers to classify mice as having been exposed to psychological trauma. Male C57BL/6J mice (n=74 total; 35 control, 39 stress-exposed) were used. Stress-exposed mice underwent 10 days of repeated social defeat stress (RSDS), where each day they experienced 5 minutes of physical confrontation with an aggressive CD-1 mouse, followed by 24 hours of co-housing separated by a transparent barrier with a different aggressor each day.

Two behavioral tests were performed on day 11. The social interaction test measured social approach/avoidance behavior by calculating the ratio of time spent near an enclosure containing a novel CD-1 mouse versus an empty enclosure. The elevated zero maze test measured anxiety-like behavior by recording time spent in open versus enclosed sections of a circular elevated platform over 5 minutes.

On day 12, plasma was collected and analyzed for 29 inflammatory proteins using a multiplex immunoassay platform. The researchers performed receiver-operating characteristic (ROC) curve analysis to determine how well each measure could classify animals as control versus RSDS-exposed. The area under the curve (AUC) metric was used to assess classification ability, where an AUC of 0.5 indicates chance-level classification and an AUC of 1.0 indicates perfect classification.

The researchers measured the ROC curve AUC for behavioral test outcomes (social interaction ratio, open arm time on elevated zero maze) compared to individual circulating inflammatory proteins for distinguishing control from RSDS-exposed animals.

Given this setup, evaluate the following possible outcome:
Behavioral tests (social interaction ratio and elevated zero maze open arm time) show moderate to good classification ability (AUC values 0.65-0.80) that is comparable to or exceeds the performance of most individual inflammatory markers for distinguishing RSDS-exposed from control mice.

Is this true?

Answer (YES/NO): NO